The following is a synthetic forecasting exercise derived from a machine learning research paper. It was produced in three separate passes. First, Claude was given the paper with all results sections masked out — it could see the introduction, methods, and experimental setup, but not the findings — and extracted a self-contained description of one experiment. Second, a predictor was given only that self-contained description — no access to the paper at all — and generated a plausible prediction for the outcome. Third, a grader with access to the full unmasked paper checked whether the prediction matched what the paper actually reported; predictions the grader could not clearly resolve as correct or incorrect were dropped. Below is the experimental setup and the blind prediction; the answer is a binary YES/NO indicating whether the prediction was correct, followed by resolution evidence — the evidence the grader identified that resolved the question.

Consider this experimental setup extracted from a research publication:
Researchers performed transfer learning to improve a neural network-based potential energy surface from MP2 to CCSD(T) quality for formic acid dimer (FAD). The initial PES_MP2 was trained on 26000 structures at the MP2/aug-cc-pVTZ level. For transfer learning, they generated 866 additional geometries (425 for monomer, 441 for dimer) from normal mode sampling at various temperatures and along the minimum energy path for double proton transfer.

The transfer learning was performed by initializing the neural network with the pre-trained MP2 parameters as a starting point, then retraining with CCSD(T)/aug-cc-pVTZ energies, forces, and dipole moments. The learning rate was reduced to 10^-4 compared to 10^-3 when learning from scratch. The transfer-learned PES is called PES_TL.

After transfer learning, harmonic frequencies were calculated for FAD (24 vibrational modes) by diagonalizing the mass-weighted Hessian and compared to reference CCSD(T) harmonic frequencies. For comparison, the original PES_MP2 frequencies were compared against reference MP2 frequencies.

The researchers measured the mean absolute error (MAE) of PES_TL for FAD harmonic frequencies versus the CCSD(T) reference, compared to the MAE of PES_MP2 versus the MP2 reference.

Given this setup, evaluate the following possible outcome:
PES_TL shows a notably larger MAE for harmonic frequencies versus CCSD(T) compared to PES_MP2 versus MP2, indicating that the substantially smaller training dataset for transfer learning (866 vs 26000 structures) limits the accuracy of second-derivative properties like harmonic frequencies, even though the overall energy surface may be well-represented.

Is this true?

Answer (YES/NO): YES